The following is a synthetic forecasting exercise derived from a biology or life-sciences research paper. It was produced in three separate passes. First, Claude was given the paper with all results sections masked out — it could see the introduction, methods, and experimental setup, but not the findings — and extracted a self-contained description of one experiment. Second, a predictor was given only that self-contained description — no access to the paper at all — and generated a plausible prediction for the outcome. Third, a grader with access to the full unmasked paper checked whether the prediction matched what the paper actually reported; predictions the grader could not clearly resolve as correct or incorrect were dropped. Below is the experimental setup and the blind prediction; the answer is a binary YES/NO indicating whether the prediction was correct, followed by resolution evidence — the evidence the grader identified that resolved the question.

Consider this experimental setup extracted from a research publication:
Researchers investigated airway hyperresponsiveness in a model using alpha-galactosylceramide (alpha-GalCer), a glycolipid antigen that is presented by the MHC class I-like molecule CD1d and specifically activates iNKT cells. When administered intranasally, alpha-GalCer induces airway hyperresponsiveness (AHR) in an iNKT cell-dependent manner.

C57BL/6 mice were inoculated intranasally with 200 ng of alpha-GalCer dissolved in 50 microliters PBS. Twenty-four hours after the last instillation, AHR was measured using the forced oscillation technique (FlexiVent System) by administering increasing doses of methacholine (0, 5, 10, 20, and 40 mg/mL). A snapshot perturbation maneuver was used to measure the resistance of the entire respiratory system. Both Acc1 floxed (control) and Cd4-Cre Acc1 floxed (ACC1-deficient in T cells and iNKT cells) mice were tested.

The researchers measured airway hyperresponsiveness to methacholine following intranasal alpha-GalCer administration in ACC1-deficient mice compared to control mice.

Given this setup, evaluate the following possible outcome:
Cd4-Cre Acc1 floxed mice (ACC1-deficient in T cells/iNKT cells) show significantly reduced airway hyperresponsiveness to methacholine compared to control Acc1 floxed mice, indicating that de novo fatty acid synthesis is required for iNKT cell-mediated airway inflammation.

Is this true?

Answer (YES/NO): YES